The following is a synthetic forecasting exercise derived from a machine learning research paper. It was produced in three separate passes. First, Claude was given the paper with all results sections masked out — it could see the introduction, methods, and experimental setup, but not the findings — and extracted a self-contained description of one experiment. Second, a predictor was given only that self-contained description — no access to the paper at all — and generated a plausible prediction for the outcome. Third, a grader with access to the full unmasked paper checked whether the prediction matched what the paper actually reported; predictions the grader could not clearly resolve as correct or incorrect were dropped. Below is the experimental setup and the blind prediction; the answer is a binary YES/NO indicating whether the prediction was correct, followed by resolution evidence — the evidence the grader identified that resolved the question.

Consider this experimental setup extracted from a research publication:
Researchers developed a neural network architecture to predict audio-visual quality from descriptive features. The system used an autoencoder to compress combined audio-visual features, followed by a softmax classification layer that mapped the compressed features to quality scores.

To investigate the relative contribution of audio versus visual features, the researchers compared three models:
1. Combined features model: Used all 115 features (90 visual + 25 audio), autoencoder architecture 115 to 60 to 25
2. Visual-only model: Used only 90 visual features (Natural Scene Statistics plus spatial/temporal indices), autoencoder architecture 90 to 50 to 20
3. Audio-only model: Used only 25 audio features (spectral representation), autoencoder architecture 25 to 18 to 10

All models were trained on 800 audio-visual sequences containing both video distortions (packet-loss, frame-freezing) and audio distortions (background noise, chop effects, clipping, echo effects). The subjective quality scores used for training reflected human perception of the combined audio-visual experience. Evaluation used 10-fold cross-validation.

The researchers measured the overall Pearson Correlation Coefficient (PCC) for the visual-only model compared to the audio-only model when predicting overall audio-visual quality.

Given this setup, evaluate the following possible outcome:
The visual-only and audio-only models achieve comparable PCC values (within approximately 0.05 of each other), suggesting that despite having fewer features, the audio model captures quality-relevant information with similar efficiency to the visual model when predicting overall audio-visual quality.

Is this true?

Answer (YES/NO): NO